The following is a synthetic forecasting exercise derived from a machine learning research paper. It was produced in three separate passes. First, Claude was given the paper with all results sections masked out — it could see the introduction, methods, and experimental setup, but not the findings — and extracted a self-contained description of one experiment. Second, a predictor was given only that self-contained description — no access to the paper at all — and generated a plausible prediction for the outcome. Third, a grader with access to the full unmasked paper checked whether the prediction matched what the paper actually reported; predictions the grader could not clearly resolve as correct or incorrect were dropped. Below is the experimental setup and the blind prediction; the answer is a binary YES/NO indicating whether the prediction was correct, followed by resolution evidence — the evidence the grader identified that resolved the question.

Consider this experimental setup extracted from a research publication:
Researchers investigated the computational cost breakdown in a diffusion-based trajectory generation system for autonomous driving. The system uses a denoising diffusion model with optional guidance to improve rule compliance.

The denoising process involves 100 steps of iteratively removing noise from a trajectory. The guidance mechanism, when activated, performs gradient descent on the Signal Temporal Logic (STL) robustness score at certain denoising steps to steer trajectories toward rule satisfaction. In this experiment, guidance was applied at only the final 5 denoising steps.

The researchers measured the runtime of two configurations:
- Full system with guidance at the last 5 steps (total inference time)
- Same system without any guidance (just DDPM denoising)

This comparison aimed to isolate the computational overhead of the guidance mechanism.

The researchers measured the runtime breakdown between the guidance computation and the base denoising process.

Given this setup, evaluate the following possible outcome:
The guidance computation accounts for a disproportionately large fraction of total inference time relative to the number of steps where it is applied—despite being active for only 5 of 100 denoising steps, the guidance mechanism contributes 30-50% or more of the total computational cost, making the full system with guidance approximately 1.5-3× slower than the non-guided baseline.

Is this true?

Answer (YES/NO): NO